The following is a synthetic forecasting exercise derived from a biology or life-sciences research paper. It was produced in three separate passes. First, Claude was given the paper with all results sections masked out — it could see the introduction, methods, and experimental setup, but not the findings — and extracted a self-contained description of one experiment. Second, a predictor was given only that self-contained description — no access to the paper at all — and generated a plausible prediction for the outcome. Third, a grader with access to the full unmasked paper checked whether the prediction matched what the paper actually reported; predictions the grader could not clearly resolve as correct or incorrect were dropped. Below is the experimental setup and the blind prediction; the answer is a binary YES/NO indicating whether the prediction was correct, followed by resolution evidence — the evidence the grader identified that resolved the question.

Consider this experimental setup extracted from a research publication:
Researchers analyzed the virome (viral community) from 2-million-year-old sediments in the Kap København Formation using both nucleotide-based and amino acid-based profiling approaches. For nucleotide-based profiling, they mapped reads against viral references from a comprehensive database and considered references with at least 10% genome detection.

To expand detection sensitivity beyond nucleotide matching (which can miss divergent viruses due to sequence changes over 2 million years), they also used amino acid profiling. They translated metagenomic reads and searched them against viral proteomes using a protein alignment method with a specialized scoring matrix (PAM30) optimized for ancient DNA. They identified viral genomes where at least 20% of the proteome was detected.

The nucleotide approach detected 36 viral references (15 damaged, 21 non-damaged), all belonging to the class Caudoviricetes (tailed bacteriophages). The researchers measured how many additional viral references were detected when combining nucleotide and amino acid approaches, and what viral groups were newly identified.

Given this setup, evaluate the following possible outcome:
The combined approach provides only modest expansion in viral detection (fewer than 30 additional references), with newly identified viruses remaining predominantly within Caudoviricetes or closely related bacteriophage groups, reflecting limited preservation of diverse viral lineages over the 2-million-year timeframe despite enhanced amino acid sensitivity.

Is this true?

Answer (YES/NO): NO